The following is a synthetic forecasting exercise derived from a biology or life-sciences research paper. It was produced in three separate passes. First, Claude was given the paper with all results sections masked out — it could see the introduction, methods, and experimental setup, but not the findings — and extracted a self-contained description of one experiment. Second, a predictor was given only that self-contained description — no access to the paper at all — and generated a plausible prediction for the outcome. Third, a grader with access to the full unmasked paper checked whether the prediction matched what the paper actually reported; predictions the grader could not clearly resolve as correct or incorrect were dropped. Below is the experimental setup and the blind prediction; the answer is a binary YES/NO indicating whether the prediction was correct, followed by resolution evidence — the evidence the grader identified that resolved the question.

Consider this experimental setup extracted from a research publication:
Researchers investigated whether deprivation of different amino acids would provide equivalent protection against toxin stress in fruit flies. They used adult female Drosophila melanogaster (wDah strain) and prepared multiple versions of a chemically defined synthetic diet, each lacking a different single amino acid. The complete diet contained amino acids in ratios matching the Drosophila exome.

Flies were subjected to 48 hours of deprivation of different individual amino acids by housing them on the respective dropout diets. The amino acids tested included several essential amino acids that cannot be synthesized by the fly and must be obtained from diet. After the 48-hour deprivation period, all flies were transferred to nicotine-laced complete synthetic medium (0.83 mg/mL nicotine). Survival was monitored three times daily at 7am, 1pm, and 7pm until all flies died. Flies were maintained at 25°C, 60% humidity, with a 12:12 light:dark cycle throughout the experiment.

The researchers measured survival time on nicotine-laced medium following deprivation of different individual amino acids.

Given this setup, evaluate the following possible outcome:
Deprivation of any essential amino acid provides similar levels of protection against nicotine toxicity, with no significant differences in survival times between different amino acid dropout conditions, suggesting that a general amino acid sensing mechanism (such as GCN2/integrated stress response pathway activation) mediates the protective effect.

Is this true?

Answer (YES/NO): NO